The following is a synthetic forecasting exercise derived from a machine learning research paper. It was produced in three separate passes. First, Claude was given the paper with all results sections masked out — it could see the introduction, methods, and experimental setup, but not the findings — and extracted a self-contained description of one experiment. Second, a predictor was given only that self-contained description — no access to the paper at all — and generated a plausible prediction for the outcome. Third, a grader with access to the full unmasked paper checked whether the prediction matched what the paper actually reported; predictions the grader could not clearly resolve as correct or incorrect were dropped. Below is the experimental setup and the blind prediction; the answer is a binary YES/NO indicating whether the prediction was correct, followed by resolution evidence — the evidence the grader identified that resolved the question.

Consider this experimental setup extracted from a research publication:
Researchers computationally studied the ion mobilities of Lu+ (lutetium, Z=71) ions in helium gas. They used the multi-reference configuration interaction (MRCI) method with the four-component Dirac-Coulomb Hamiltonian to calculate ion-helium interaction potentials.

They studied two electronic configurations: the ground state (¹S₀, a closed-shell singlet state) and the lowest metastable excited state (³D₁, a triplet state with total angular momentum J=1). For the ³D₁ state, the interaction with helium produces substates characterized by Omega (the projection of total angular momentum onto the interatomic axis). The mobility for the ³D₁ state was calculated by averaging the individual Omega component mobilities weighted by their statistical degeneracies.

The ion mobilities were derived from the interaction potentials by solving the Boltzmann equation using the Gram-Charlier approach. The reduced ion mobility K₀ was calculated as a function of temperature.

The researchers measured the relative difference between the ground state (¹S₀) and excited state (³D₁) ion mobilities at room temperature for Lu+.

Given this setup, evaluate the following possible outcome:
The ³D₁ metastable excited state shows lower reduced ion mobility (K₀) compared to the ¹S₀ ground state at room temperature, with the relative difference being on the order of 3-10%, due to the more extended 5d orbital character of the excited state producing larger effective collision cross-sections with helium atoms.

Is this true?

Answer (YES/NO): NO